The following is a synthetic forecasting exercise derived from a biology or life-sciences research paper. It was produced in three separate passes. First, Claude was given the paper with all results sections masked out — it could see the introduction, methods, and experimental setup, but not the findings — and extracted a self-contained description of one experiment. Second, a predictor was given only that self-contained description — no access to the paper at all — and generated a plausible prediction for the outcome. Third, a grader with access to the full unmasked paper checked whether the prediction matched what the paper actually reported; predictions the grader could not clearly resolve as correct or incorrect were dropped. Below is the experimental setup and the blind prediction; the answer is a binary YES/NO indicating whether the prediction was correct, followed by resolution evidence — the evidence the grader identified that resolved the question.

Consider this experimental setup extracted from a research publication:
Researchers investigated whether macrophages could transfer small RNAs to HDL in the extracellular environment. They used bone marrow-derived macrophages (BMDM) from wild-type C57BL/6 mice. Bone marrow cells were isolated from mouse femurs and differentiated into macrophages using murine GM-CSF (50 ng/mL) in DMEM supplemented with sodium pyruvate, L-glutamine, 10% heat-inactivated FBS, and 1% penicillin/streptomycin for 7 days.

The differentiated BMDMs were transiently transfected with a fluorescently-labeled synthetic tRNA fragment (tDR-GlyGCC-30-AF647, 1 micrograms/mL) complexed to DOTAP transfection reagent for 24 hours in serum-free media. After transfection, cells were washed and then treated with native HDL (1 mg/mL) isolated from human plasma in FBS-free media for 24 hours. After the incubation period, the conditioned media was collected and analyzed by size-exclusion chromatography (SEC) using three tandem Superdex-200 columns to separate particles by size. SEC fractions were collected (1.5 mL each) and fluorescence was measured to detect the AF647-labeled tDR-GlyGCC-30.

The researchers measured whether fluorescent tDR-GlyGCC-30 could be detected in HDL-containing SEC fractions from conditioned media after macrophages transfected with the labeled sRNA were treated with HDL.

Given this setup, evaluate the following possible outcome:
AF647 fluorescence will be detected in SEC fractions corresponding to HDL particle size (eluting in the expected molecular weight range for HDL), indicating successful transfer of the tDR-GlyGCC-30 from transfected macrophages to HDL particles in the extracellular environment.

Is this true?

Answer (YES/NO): YES